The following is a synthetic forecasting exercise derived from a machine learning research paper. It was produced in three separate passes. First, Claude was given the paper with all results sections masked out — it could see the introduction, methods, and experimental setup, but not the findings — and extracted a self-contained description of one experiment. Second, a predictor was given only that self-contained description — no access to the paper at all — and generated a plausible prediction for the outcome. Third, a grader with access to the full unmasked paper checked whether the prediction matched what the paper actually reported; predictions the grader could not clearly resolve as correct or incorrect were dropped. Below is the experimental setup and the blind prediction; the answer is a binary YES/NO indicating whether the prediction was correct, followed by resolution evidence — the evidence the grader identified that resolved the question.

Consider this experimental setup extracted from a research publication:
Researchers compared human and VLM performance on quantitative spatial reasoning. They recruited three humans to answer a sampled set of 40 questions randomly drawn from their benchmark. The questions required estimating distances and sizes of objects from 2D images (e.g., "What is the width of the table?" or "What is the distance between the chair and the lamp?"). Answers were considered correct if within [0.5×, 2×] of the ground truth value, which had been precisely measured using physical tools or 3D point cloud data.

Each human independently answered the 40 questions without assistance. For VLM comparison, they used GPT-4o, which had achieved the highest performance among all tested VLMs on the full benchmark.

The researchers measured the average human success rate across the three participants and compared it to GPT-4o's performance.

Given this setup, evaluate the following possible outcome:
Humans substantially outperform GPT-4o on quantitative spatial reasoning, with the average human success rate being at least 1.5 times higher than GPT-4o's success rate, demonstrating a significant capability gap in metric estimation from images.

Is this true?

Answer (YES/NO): YES